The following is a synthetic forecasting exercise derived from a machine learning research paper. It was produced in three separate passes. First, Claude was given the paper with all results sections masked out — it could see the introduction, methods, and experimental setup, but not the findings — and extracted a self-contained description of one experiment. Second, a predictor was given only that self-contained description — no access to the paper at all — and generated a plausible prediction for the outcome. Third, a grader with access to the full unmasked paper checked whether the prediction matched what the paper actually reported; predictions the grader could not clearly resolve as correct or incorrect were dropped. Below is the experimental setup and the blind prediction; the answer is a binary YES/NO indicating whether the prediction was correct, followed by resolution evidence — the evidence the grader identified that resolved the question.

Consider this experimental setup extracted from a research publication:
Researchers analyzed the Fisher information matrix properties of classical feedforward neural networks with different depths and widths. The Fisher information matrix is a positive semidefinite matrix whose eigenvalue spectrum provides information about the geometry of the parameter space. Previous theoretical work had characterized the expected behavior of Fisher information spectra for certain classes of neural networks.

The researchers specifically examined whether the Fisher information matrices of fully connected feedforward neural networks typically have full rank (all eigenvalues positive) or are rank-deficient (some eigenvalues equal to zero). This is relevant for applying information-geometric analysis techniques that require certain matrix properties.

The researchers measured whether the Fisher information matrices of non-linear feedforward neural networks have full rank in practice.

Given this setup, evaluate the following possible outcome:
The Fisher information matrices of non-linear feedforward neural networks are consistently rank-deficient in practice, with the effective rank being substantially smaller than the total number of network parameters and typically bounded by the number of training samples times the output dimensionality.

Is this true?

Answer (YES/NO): NO